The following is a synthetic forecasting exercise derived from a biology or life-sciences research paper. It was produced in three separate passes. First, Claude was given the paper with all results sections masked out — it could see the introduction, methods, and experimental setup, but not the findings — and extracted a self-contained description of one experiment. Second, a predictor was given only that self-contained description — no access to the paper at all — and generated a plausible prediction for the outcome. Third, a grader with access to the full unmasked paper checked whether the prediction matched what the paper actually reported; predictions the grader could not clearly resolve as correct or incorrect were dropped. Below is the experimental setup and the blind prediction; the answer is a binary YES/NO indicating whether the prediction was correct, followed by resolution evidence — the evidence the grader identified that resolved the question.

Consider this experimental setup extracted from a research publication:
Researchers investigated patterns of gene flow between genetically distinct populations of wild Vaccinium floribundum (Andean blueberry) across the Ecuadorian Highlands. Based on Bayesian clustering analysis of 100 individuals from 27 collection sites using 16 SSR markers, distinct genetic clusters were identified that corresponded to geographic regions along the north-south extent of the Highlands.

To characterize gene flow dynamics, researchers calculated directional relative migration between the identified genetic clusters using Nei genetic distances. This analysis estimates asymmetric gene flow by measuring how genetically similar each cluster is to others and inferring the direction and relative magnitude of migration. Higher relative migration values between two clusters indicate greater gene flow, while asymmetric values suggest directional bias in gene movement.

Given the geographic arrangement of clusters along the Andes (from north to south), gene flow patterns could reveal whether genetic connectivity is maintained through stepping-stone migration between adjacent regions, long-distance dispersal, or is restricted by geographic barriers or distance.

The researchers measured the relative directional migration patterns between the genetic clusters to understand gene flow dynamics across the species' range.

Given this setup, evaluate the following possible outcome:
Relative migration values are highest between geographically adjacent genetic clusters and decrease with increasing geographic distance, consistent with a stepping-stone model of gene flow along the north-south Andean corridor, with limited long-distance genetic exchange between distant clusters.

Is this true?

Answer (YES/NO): NO